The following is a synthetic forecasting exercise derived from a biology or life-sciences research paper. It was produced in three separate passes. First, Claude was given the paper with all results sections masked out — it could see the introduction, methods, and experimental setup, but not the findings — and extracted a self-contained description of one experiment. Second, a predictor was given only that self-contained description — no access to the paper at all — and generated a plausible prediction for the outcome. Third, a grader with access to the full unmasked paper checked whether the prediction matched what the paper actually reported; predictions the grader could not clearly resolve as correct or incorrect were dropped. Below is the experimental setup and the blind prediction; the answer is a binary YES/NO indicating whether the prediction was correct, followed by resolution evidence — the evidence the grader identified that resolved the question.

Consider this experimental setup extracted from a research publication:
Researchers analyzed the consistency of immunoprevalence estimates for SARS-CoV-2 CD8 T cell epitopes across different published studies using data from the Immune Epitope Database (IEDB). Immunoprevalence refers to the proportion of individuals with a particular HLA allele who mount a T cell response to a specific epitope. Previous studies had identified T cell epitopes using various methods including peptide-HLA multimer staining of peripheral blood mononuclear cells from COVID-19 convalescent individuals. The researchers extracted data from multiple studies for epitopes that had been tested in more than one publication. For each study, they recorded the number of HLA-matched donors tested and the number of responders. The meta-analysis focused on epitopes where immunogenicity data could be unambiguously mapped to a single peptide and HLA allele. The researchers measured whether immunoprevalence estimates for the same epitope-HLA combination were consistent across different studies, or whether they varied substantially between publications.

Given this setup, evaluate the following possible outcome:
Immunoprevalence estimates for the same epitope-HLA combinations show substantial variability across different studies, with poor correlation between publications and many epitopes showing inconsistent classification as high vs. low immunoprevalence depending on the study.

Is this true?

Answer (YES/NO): YES